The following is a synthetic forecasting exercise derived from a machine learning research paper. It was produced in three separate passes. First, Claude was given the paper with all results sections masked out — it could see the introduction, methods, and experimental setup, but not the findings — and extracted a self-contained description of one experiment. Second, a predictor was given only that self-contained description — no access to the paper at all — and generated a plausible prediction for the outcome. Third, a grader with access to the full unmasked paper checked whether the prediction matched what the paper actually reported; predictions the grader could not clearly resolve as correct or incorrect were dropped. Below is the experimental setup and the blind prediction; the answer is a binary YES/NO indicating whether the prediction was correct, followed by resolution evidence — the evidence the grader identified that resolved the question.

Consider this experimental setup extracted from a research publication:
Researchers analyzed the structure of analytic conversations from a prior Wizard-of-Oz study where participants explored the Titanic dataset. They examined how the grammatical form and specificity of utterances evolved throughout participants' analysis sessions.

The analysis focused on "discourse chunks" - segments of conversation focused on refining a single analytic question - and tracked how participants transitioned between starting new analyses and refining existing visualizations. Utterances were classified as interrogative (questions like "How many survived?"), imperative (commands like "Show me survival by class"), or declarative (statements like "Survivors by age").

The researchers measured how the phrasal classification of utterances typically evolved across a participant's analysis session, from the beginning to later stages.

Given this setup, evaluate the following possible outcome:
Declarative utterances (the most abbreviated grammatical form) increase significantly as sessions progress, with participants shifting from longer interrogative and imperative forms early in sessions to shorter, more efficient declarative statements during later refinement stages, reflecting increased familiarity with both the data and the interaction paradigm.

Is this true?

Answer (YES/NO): NO